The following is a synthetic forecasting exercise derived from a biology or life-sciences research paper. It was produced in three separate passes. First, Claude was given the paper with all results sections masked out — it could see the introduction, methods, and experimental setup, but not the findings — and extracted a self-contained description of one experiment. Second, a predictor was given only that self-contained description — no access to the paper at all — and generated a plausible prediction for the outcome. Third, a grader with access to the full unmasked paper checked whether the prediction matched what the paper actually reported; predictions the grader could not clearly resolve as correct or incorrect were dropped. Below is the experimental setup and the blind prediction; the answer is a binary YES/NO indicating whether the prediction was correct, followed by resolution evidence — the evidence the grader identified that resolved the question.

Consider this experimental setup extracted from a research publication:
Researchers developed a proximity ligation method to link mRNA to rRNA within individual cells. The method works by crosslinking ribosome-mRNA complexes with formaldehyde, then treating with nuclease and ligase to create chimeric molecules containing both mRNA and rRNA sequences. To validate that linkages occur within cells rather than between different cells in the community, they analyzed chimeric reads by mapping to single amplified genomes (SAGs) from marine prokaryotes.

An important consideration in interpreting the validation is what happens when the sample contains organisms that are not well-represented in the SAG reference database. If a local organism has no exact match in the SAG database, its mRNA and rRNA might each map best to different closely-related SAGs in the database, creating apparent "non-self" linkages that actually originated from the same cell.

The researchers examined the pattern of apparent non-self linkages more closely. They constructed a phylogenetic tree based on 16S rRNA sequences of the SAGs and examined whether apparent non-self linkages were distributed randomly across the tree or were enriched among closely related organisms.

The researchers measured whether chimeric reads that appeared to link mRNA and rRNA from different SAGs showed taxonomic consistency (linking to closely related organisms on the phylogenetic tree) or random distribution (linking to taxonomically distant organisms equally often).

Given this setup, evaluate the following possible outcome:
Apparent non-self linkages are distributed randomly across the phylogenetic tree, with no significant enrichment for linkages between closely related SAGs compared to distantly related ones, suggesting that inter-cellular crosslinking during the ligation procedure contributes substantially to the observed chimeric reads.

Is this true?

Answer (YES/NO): NO